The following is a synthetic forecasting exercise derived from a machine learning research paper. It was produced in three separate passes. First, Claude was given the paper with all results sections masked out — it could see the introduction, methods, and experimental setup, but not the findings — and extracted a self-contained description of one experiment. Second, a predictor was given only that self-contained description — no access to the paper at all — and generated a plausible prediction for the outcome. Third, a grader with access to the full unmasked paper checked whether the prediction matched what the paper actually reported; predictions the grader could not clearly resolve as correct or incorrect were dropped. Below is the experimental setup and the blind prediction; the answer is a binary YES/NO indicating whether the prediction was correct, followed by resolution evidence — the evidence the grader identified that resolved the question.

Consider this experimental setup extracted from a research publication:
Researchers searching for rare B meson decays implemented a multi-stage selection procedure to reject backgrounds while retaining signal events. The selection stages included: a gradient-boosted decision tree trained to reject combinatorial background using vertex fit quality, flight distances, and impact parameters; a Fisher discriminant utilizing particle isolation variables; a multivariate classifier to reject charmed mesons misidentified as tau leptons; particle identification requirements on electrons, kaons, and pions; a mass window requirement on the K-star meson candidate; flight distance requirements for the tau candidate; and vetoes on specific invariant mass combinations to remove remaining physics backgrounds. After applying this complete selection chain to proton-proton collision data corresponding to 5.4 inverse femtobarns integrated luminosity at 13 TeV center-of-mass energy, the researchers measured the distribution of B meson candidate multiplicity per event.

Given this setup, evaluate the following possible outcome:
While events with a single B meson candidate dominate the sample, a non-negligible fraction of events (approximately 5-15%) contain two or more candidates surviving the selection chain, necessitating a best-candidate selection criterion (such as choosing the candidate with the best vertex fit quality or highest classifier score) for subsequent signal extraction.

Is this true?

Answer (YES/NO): NO